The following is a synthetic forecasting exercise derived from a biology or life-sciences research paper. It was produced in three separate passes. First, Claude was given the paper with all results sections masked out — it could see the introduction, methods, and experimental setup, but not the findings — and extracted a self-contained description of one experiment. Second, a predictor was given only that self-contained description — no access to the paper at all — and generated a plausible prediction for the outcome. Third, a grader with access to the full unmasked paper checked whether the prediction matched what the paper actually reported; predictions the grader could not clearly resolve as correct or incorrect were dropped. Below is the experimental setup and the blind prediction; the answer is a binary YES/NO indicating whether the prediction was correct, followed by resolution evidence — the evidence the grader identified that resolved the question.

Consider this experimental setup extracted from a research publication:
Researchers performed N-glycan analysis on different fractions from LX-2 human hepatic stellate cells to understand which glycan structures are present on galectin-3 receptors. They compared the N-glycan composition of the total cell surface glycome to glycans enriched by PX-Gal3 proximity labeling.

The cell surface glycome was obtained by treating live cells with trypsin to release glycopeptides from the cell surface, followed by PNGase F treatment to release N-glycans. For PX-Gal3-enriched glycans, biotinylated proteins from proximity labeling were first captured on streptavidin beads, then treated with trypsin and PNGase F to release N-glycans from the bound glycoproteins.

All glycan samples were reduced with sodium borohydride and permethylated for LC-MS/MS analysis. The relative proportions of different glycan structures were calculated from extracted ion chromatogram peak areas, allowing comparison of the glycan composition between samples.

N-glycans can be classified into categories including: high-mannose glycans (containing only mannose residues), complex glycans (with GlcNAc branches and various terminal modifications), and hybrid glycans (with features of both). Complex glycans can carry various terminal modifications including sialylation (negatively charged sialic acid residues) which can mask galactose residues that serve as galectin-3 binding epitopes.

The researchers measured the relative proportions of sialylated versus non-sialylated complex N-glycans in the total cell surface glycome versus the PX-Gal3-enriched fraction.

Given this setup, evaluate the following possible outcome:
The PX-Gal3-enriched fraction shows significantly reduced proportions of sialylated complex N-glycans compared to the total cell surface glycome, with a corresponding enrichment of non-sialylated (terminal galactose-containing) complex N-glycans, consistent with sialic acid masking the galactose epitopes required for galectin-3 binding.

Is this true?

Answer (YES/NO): NO